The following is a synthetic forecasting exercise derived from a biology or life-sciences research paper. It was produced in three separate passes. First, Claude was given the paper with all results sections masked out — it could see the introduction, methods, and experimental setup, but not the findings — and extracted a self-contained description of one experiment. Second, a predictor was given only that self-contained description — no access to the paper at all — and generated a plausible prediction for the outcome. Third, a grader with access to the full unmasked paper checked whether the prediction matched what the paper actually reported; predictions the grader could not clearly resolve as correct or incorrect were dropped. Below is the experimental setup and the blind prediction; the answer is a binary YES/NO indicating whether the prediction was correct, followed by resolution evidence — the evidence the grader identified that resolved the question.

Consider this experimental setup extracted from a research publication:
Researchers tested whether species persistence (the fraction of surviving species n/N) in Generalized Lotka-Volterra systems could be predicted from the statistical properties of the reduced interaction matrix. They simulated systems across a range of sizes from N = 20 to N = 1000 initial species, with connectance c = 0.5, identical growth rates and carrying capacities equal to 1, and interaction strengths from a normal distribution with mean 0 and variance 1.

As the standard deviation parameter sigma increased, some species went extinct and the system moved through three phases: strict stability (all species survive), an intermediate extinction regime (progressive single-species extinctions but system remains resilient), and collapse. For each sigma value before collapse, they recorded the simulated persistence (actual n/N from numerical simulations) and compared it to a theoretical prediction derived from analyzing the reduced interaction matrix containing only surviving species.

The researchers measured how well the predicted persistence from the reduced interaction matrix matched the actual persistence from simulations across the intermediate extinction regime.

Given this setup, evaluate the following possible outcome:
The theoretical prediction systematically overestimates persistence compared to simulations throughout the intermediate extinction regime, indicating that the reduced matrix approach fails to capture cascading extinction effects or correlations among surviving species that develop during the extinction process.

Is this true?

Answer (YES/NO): NO